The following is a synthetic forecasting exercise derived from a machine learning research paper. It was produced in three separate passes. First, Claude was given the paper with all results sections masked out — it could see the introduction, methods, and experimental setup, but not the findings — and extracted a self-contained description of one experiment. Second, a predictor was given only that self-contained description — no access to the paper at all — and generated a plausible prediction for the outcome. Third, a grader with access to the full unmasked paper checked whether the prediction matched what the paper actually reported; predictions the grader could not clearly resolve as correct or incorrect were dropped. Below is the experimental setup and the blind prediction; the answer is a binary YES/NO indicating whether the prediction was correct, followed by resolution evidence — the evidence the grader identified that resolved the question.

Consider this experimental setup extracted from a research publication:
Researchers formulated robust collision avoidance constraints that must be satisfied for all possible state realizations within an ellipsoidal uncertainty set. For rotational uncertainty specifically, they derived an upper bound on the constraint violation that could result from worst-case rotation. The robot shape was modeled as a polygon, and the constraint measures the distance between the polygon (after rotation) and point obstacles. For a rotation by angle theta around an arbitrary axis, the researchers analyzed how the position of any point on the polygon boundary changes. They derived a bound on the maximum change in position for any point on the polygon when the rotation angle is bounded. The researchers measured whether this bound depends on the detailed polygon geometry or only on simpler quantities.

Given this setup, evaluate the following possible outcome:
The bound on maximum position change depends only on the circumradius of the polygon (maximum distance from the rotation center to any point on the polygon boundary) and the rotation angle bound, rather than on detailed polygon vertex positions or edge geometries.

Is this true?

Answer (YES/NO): YES